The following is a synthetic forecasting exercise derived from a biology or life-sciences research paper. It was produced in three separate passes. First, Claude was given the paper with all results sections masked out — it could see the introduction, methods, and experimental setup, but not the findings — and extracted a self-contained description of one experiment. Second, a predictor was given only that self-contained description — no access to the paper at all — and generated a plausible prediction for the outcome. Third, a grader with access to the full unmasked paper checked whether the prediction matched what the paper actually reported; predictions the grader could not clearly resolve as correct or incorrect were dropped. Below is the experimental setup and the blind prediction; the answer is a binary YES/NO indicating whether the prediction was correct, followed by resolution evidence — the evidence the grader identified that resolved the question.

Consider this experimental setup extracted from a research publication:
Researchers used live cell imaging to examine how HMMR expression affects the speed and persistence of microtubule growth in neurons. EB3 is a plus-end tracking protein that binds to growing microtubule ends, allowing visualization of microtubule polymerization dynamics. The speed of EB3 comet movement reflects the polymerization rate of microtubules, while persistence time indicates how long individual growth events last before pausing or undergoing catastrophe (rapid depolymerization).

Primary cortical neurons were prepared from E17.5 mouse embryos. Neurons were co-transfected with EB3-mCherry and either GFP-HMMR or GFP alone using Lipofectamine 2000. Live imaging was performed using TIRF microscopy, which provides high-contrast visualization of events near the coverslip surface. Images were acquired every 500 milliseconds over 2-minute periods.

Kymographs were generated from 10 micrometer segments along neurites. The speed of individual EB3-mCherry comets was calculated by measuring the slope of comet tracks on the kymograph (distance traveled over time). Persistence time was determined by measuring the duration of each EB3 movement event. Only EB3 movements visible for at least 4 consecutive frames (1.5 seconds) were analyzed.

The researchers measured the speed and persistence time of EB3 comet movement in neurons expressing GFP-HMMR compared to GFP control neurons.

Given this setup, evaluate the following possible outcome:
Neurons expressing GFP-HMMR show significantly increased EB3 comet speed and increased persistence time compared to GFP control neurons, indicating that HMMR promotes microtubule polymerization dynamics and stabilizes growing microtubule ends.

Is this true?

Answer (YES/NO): NO